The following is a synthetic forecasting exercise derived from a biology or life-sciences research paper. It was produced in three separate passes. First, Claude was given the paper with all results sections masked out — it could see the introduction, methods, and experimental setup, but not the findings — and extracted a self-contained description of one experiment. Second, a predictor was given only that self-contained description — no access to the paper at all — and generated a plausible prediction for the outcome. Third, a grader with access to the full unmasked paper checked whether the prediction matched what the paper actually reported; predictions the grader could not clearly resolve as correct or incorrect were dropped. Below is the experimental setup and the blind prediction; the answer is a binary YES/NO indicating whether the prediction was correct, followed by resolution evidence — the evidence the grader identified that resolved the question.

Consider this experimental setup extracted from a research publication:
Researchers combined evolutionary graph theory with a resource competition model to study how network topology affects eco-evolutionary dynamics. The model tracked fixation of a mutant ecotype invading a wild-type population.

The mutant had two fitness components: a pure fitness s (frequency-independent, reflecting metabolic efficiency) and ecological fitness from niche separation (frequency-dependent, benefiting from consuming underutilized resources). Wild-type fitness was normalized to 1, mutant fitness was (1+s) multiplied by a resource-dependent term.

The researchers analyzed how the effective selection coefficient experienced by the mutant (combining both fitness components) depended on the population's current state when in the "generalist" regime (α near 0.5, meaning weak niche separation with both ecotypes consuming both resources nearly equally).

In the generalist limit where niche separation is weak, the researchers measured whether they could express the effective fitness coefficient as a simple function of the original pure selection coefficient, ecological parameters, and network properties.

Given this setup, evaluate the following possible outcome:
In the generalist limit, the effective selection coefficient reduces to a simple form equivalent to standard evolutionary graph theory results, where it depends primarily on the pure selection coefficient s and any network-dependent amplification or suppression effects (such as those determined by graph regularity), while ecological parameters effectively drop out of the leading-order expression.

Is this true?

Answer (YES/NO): NO